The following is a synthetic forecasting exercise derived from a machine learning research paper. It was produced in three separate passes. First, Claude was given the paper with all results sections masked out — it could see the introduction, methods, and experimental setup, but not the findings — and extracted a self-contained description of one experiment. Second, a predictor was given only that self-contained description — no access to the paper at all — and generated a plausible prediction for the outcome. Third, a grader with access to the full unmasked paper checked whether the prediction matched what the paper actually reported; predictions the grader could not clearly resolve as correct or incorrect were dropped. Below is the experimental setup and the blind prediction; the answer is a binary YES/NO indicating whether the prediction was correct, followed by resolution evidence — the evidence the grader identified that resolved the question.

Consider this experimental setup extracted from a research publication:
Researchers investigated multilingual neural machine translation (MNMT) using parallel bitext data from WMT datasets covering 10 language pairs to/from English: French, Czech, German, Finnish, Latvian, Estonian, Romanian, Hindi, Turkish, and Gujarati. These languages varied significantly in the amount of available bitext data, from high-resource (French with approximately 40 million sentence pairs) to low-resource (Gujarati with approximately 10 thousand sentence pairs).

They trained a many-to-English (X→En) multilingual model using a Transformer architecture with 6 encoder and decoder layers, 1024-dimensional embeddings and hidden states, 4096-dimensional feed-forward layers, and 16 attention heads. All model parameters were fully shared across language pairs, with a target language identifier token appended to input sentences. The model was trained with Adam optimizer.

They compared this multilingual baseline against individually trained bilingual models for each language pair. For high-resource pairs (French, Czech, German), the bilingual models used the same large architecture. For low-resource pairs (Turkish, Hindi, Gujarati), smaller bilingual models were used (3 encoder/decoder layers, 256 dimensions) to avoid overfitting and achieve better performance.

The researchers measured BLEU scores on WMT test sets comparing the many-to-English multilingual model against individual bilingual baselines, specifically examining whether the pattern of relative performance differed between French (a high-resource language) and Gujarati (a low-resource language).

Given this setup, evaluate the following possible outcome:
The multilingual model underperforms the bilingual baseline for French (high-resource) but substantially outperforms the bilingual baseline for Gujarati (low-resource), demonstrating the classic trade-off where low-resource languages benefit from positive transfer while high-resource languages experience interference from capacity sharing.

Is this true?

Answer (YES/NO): YES